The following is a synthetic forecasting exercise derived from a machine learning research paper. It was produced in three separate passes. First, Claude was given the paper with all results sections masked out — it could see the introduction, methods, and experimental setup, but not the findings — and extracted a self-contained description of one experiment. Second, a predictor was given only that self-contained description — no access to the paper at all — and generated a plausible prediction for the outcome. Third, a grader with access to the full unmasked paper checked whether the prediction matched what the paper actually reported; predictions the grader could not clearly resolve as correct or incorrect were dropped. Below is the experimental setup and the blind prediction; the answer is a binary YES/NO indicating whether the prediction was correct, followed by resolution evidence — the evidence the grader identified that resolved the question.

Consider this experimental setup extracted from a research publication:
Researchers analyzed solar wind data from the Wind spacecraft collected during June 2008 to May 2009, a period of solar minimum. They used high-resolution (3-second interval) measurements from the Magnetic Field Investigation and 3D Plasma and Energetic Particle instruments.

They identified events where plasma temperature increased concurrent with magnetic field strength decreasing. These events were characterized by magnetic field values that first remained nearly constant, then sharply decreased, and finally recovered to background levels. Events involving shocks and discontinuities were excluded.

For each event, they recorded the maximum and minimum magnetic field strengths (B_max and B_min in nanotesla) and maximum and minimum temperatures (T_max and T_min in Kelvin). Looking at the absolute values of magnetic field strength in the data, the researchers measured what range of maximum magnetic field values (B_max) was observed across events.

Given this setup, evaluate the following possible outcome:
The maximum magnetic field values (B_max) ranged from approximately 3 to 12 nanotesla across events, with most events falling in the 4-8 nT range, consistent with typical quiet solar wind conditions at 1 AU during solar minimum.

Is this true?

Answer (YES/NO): NO